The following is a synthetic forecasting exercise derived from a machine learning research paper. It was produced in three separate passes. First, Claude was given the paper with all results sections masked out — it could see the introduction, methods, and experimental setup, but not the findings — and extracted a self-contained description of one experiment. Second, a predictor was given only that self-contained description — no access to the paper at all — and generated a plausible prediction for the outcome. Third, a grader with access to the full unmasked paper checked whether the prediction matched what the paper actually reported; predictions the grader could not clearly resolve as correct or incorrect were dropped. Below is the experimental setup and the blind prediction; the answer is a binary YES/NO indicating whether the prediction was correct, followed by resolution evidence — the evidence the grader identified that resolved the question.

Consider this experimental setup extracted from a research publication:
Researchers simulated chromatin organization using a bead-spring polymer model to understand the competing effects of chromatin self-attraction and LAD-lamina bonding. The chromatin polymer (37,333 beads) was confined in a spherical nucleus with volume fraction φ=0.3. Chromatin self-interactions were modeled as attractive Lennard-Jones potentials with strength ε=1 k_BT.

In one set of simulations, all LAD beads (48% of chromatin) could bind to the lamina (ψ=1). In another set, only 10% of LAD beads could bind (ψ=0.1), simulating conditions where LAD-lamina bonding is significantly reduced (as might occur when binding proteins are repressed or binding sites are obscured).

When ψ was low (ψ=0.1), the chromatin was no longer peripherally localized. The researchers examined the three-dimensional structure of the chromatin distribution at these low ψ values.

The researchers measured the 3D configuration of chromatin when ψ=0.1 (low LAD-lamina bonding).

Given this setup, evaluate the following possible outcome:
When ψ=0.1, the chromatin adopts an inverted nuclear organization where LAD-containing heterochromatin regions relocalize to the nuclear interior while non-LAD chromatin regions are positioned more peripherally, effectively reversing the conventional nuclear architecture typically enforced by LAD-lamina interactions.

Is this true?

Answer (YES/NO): NO